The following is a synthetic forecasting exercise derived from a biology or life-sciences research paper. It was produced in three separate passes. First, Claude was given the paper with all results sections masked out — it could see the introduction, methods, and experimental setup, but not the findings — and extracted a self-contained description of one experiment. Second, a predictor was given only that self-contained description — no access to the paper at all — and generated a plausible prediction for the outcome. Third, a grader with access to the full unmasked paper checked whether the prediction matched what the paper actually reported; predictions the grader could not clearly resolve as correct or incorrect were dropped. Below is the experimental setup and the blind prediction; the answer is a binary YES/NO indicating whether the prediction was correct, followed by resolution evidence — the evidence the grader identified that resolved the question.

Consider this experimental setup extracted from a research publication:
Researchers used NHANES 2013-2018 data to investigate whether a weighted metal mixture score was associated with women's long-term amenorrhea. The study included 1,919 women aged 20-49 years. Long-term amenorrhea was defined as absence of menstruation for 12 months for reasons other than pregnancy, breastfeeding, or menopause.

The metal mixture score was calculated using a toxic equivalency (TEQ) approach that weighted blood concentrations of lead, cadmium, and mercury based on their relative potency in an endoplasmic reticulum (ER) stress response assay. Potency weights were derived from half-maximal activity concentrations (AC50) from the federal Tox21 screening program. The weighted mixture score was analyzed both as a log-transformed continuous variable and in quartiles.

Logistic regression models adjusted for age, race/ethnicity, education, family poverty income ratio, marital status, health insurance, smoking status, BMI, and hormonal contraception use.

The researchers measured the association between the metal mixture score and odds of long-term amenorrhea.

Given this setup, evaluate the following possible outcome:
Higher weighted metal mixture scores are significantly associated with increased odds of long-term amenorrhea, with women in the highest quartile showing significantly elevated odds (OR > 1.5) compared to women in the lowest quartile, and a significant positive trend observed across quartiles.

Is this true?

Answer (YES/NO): NO